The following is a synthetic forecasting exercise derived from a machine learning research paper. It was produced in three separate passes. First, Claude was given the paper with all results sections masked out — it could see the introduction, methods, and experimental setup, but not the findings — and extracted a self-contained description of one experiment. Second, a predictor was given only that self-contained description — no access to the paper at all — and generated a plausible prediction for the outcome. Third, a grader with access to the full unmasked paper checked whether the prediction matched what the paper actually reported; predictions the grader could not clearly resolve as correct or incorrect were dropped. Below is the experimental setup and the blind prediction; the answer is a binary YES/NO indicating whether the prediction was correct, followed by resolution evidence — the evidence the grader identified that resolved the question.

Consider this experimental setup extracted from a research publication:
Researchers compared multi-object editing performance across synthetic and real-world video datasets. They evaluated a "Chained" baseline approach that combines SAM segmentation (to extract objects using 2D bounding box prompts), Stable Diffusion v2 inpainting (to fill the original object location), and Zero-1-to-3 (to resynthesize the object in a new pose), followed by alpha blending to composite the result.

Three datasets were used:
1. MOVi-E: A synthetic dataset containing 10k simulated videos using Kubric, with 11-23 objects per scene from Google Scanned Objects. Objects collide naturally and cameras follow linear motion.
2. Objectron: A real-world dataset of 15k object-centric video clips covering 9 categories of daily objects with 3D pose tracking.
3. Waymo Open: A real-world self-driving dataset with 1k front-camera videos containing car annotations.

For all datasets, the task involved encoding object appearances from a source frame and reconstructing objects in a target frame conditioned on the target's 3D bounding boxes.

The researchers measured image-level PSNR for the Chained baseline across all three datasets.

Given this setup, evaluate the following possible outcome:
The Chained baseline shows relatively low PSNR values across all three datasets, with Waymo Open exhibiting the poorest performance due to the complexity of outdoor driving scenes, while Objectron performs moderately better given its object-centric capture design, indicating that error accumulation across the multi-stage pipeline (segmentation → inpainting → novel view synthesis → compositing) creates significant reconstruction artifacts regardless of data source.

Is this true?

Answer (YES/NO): NO